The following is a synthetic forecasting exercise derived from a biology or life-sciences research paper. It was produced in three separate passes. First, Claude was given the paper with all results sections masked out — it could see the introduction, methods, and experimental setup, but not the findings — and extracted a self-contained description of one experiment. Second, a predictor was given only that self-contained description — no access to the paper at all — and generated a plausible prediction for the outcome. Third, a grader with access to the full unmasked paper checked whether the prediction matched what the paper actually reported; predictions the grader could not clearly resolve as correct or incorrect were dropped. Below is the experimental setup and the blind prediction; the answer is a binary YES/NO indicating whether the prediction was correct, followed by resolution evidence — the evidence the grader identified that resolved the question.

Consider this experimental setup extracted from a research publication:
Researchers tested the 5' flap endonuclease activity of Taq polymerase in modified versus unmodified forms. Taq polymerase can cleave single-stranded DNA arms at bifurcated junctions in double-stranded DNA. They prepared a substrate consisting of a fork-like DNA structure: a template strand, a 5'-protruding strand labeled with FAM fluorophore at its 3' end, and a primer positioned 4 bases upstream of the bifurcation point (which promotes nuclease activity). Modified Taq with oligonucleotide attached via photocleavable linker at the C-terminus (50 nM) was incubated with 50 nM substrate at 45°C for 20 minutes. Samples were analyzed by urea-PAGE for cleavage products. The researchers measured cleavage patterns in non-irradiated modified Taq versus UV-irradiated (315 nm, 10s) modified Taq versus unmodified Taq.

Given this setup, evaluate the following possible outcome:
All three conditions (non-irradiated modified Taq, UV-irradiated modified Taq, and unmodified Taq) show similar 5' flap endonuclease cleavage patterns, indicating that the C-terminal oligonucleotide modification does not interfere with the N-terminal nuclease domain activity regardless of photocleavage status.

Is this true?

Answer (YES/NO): NO